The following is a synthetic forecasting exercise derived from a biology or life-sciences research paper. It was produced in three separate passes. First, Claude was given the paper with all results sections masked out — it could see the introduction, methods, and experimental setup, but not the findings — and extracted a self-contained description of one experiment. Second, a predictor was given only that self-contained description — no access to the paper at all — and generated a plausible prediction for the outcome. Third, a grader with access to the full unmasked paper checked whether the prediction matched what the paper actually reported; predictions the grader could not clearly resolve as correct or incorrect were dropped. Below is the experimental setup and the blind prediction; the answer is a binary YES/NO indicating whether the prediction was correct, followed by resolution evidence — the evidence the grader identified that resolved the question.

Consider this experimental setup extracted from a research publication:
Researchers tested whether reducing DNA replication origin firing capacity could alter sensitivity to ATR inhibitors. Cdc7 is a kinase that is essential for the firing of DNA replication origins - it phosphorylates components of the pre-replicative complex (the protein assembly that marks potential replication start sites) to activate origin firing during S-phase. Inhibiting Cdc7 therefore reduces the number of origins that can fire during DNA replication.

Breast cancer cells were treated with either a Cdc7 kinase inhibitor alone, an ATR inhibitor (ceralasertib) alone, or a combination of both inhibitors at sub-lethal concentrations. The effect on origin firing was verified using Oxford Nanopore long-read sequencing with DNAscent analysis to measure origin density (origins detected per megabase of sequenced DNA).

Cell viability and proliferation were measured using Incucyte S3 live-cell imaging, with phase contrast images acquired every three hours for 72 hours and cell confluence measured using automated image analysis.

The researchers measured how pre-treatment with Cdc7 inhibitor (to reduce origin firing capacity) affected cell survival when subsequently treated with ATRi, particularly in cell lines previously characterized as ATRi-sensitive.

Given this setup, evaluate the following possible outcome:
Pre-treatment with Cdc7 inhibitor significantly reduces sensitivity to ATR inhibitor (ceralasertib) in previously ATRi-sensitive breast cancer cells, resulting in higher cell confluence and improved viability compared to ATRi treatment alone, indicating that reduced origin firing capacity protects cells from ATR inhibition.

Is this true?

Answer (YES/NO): YES